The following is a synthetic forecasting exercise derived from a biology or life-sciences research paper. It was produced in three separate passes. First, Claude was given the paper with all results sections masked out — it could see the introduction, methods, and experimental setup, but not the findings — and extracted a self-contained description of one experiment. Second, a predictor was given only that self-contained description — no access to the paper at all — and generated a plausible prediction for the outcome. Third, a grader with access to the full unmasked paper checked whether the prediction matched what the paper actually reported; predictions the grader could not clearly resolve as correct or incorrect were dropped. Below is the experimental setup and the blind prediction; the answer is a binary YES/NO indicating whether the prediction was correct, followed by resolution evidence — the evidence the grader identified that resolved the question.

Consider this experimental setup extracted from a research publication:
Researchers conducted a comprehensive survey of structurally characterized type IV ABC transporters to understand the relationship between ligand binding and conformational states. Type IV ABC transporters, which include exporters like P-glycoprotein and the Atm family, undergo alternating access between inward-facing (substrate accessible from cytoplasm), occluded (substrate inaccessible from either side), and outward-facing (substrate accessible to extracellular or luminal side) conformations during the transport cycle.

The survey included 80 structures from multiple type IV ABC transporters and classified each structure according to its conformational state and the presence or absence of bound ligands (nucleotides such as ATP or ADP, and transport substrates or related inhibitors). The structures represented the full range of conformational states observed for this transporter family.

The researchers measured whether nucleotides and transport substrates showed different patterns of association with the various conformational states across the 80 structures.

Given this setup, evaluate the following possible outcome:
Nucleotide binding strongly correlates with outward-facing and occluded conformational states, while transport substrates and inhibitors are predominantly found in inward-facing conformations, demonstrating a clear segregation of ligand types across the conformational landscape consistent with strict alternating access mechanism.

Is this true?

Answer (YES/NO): NO